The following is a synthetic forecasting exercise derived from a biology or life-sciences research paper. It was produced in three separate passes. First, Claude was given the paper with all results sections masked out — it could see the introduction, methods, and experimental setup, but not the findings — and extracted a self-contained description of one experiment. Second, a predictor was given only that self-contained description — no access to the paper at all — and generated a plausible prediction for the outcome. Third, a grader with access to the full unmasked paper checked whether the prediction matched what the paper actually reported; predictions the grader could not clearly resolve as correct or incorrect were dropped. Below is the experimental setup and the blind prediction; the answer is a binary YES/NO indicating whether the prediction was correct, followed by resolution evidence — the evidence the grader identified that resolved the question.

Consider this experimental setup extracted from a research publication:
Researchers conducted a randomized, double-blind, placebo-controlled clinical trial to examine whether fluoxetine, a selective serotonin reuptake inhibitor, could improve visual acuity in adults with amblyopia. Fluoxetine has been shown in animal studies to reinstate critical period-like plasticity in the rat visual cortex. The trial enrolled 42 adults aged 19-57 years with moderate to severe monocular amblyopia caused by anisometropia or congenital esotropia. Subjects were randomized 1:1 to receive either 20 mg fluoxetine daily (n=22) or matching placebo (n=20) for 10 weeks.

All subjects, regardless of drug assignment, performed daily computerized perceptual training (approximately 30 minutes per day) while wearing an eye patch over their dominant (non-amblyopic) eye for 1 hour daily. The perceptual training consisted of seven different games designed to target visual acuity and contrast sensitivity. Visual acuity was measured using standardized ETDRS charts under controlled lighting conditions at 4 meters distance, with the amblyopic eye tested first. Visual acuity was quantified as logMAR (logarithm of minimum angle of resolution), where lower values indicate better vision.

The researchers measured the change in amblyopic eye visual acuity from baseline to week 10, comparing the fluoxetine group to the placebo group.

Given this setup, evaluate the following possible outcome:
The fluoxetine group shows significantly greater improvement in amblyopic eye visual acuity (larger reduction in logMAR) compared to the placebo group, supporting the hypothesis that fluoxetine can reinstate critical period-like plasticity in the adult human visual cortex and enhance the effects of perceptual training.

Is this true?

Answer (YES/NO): NO